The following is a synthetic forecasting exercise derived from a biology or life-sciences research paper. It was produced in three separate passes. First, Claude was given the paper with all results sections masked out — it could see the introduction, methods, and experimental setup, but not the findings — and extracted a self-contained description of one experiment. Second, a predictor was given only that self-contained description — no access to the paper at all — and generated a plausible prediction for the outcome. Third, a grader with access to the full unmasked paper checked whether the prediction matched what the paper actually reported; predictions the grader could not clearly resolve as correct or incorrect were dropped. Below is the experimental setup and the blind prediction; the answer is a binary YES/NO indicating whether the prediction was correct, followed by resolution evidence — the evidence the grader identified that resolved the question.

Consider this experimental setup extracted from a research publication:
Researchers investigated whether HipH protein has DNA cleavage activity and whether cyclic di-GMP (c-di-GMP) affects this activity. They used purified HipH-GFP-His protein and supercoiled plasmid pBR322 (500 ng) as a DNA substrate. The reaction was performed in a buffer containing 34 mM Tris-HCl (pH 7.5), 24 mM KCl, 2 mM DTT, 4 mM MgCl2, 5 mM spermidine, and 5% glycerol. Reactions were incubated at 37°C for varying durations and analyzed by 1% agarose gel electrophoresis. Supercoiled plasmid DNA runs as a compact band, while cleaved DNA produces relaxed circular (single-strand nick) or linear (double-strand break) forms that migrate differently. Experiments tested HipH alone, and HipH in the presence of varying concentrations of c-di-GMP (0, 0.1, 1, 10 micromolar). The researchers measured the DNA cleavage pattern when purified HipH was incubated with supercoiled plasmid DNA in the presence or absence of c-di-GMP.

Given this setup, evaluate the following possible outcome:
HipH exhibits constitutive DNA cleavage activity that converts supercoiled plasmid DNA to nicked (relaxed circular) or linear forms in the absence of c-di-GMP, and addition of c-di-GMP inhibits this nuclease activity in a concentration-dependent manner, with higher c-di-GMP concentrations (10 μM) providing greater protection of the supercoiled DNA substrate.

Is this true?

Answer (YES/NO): YES